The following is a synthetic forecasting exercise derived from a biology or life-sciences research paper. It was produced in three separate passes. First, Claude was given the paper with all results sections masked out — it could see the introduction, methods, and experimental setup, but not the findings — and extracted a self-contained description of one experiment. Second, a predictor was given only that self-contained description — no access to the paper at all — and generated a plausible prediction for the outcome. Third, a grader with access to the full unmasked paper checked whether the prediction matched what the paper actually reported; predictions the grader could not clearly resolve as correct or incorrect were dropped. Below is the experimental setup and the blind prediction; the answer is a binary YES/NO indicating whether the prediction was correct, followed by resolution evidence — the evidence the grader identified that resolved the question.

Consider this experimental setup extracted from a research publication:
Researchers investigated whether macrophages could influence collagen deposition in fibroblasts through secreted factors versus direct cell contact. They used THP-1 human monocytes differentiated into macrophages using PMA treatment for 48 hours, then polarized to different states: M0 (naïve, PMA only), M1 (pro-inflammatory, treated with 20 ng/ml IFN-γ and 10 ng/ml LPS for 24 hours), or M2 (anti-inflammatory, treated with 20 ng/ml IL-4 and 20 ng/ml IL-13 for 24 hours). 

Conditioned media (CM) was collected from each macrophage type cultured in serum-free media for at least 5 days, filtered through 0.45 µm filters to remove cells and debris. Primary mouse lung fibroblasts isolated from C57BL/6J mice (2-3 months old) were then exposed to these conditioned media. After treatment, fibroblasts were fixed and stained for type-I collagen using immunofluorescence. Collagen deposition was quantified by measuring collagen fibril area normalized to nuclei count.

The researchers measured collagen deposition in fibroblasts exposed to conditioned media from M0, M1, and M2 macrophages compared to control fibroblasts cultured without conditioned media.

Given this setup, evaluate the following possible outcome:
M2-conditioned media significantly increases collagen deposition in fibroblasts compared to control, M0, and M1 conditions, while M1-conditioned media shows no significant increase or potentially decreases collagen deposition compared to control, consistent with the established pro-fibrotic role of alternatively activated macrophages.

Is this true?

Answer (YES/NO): YES